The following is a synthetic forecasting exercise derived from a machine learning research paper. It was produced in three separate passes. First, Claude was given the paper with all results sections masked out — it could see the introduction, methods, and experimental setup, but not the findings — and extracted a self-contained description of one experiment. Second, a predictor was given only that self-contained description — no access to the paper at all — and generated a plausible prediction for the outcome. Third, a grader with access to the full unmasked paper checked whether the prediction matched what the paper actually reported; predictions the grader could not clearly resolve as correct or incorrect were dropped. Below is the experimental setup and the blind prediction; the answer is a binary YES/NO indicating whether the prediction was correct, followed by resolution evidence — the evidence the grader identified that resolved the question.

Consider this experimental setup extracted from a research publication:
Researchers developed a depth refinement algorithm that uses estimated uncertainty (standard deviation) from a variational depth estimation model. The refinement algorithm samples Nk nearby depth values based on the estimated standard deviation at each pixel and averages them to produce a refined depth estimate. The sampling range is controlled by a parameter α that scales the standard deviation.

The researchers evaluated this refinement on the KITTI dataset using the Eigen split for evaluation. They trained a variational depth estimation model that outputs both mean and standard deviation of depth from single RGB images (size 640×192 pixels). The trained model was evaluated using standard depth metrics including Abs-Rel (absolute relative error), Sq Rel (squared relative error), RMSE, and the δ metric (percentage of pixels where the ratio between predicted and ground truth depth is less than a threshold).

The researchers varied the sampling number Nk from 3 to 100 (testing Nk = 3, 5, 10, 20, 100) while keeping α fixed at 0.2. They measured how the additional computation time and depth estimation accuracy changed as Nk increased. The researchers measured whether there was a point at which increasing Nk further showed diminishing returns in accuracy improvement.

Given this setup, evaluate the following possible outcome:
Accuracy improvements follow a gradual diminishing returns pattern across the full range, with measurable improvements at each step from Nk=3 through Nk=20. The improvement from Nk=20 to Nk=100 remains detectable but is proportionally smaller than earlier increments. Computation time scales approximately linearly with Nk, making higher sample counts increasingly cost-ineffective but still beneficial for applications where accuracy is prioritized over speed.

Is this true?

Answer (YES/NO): NO